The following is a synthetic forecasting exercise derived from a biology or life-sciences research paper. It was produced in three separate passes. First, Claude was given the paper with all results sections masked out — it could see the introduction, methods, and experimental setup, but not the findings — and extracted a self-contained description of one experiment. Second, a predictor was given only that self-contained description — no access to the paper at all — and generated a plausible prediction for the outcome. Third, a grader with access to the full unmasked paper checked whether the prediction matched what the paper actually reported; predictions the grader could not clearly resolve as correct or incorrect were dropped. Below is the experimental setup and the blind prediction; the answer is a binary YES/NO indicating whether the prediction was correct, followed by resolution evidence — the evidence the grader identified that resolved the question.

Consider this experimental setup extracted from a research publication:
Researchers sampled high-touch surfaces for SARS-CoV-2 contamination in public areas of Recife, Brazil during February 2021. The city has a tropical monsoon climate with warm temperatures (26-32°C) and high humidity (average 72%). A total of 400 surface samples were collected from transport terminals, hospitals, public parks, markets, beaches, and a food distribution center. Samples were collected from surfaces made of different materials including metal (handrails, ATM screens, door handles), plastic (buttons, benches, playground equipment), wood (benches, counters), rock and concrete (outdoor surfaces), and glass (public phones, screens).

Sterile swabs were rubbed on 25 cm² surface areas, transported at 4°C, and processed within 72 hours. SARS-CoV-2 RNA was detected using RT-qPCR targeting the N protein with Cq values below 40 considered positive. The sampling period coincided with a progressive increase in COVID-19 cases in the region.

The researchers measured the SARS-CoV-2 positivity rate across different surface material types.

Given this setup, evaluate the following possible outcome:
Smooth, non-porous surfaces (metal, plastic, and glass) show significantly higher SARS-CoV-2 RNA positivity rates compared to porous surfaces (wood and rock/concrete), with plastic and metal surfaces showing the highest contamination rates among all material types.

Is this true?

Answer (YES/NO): NO